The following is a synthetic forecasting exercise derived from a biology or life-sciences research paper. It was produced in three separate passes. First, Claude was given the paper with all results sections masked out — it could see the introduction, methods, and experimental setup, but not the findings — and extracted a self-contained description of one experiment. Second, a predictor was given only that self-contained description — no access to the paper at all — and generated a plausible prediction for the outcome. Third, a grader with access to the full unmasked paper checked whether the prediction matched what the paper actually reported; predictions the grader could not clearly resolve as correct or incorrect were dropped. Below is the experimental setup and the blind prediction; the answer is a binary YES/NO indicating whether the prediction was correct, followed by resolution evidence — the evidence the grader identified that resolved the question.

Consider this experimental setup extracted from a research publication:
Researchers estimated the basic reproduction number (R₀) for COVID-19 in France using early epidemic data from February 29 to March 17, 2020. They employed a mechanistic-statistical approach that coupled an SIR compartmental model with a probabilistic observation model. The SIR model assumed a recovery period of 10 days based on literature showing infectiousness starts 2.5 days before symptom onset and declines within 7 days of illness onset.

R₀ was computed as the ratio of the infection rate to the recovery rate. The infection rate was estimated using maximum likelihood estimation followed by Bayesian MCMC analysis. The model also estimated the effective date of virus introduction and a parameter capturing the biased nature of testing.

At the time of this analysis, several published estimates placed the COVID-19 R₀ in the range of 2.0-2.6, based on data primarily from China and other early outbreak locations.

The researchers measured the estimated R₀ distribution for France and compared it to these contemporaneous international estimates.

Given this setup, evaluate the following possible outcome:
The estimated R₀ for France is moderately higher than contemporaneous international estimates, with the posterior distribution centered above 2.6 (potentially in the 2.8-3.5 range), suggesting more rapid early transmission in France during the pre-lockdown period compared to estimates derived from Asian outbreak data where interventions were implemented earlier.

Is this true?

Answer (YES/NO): YES